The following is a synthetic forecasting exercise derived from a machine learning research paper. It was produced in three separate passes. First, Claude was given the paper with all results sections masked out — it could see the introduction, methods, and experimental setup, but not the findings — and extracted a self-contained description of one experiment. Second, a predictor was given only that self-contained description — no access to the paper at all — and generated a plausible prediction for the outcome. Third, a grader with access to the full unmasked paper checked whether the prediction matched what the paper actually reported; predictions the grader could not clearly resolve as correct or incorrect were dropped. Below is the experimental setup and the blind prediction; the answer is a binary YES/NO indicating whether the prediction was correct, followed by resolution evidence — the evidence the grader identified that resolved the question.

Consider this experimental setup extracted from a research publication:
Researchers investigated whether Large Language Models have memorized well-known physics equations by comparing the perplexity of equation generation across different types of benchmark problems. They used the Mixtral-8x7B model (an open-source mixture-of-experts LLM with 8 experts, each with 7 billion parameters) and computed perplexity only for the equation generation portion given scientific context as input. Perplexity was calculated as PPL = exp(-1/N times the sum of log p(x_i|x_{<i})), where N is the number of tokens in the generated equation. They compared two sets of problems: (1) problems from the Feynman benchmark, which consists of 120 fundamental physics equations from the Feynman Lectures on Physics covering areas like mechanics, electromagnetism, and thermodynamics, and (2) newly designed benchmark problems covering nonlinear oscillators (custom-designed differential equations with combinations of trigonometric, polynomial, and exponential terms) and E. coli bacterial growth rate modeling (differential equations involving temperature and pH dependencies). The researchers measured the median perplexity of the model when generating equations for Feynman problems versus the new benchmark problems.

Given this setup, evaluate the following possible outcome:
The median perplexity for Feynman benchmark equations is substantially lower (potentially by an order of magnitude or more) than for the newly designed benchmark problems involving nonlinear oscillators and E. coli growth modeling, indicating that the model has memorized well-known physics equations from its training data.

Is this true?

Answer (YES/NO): YES